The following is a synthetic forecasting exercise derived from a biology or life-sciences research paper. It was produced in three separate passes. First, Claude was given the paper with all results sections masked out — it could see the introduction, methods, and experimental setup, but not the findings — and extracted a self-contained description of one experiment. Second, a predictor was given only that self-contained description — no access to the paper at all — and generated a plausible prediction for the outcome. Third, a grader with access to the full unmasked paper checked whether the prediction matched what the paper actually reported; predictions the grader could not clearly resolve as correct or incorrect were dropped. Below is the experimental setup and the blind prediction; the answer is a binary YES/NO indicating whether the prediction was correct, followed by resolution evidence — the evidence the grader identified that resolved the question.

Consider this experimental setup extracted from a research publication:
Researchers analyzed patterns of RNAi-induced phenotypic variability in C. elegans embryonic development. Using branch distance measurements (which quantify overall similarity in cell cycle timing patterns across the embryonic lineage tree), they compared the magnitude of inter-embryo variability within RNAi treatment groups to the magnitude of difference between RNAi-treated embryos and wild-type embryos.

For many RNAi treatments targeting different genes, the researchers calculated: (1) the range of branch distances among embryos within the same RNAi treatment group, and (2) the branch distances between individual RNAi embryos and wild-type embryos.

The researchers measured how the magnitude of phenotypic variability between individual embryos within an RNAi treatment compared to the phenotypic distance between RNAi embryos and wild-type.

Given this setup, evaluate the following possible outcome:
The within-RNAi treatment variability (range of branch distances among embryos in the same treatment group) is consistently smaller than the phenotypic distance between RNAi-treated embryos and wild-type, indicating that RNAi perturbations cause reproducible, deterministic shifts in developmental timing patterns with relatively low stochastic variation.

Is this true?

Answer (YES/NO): NO